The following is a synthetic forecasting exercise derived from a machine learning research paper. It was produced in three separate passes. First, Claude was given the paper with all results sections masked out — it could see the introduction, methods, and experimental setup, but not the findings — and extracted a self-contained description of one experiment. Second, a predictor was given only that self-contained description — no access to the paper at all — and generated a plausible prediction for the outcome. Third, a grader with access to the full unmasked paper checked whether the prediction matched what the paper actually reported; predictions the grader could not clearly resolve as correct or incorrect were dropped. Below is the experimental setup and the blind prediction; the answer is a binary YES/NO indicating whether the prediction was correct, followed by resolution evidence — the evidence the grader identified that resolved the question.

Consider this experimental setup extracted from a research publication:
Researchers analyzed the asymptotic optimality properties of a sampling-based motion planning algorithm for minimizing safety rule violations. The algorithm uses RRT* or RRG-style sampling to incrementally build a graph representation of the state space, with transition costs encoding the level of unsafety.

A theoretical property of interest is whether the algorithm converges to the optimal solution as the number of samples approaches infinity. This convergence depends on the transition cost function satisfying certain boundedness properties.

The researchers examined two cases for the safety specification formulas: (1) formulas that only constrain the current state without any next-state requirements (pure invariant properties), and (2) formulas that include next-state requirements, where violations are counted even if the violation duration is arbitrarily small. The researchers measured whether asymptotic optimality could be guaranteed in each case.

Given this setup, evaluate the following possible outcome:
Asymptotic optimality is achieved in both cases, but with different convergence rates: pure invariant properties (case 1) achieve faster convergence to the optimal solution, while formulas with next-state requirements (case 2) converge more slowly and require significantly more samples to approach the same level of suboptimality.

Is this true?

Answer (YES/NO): NO